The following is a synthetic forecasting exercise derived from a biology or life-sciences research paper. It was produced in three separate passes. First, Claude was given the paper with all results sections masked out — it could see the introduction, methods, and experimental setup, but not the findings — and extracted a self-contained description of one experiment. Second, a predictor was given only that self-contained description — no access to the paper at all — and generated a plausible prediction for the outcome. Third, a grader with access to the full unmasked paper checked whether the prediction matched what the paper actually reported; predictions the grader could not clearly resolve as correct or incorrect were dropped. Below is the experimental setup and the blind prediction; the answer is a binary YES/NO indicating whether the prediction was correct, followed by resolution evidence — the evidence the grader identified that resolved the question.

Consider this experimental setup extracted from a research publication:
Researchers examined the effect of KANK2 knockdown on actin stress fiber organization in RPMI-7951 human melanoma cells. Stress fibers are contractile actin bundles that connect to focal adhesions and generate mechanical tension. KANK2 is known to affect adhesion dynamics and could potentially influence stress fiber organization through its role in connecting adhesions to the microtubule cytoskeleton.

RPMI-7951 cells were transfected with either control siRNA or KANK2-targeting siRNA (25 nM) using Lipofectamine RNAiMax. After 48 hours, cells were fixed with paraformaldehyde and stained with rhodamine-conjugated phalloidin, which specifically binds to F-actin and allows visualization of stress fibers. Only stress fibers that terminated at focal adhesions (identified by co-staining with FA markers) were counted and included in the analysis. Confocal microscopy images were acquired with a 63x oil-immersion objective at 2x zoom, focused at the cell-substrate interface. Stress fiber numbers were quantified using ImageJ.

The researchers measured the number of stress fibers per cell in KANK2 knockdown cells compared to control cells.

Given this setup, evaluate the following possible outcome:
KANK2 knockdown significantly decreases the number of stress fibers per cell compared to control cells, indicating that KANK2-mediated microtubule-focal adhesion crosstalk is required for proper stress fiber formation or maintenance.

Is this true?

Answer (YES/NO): NO